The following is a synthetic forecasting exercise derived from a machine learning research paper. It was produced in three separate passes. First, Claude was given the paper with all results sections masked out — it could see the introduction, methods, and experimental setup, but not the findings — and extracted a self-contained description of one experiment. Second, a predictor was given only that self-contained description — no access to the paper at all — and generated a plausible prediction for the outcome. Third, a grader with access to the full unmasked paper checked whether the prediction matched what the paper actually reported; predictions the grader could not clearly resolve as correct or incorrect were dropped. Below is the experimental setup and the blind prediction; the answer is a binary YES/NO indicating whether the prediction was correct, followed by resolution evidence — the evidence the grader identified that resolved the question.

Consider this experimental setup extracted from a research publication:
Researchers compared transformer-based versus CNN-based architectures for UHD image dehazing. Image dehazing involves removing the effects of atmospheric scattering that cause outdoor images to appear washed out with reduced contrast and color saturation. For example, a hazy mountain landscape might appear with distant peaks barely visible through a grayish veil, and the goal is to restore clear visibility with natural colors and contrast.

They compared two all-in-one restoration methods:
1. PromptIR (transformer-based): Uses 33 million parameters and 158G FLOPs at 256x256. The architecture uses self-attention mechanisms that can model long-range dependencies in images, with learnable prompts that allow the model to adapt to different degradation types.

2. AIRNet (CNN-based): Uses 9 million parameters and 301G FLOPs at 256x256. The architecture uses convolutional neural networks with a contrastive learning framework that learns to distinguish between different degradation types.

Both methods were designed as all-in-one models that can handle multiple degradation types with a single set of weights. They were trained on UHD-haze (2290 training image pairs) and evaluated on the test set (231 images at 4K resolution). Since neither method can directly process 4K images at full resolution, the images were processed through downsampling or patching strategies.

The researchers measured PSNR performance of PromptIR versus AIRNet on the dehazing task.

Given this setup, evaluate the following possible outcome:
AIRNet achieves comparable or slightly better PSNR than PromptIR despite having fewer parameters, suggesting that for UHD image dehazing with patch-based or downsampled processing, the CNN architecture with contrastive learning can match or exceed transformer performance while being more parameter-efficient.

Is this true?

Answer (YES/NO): NO